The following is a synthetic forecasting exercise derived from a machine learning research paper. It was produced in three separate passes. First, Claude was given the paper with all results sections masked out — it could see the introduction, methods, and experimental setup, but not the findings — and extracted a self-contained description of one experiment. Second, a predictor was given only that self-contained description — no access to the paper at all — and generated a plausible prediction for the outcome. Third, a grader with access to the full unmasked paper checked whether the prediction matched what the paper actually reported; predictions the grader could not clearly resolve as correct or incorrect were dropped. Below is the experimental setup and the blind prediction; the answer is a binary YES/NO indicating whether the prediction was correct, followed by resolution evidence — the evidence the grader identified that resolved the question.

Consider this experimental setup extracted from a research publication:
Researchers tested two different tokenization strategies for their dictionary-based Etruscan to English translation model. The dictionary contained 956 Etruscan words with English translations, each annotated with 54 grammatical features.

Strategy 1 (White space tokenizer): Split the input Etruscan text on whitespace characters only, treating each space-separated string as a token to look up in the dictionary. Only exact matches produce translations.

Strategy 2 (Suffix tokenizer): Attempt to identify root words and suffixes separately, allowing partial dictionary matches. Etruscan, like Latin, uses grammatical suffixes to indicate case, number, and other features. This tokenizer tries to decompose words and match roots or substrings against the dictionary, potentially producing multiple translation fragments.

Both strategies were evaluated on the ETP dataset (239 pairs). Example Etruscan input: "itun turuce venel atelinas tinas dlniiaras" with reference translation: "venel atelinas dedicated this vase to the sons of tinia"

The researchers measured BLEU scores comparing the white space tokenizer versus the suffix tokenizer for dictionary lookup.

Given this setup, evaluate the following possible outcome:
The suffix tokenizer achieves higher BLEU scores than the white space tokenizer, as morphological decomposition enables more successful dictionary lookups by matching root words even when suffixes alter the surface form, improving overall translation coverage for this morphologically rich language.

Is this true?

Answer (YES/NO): NO